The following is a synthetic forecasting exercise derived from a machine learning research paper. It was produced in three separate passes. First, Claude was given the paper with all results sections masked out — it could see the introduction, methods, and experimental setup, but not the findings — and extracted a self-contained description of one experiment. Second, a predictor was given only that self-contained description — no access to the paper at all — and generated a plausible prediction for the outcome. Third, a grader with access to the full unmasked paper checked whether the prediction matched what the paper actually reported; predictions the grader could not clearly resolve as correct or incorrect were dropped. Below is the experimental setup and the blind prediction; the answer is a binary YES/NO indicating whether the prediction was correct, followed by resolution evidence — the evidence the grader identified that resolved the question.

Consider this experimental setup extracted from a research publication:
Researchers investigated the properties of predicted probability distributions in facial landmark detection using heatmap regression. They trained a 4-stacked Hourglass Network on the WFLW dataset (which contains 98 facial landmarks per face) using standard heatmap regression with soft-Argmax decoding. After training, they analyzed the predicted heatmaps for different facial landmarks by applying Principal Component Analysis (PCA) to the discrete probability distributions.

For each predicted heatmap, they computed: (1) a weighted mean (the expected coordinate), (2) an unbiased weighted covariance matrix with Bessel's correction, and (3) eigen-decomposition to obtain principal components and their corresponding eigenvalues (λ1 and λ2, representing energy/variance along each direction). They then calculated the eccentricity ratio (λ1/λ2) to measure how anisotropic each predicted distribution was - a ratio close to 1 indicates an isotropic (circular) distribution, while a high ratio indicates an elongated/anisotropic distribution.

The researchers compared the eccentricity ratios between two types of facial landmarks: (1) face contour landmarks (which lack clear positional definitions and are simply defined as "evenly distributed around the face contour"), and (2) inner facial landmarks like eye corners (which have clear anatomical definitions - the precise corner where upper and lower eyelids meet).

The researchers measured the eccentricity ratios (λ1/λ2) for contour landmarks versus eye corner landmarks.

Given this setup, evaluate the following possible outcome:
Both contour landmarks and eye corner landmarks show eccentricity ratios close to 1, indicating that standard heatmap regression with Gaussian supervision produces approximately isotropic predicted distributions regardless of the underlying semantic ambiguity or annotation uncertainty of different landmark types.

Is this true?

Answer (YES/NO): NO